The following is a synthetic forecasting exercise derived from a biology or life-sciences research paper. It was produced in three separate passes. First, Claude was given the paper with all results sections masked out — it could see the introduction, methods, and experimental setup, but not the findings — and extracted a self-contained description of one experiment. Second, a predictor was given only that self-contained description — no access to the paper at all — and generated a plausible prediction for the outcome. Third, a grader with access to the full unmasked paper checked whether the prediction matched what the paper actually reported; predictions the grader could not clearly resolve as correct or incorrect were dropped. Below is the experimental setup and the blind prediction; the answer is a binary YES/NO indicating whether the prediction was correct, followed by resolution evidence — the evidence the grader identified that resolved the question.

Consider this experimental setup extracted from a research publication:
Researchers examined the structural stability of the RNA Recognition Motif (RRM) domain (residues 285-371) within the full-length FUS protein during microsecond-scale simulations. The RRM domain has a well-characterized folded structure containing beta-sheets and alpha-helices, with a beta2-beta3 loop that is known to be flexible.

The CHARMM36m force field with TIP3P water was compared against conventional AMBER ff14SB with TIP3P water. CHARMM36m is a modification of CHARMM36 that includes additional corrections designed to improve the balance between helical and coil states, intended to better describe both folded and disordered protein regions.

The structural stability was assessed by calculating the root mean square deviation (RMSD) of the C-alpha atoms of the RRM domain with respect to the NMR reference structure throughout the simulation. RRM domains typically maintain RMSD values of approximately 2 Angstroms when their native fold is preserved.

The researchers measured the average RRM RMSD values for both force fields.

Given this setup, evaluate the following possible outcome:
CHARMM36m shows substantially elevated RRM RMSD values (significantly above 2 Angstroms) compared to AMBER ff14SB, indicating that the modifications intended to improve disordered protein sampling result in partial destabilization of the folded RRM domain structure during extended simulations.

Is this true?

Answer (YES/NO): NO